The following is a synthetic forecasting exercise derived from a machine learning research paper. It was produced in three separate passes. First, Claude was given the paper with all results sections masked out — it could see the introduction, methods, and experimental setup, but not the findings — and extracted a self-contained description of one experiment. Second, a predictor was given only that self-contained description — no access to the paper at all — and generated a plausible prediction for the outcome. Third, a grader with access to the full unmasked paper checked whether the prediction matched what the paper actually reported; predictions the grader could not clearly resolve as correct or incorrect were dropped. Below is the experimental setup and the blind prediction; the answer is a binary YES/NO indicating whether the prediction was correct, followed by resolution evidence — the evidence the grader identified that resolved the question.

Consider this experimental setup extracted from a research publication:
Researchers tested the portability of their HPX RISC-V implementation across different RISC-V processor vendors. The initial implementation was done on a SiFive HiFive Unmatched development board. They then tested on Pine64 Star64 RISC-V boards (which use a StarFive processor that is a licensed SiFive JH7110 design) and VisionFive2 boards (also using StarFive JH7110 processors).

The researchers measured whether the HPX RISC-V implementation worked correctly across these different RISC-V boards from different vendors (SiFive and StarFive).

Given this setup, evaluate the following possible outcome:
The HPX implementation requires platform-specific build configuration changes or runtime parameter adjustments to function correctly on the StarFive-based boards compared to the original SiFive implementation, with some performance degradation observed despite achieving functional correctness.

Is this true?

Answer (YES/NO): NO